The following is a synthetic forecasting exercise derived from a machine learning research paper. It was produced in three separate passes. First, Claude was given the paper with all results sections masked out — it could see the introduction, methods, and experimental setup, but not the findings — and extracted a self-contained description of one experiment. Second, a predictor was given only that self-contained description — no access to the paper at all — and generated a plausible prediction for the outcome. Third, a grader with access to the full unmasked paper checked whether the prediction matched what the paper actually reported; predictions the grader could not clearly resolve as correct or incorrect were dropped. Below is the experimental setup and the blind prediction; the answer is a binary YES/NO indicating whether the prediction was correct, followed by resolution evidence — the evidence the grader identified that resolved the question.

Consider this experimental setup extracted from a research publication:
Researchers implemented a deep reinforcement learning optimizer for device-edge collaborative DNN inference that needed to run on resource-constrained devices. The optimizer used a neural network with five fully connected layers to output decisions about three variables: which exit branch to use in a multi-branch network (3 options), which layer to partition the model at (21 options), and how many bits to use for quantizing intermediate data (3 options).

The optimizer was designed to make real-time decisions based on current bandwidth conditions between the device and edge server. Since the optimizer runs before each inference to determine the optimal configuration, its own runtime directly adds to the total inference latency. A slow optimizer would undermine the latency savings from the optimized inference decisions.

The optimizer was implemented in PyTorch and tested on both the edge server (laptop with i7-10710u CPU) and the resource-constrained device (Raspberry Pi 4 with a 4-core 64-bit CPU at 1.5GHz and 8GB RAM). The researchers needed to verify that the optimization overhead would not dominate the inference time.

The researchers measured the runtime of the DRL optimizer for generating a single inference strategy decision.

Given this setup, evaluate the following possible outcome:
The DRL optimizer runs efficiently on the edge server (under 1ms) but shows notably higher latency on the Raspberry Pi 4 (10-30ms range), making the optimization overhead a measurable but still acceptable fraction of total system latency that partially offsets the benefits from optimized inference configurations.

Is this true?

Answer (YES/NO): NO